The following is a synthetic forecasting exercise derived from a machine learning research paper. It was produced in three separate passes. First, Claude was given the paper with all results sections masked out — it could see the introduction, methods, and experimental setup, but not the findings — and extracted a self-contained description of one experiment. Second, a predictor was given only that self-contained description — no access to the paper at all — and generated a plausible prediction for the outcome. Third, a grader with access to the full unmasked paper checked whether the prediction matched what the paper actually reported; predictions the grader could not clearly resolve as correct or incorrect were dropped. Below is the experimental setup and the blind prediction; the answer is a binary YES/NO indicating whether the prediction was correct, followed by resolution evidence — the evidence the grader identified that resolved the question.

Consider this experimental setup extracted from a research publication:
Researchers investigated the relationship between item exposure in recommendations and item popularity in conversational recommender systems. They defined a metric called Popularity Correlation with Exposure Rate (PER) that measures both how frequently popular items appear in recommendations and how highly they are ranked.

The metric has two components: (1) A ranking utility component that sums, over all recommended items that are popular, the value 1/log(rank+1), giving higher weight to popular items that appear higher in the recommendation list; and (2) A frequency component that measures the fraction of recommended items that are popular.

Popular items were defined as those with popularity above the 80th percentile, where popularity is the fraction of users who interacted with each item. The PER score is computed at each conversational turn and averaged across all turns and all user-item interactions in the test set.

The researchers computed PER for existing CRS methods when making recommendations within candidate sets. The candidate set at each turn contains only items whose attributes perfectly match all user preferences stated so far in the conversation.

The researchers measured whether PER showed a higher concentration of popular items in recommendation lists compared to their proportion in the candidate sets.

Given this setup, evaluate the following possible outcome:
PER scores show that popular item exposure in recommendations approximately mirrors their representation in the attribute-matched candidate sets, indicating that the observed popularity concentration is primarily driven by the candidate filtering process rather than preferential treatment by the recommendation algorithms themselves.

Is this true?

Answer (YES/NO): NO